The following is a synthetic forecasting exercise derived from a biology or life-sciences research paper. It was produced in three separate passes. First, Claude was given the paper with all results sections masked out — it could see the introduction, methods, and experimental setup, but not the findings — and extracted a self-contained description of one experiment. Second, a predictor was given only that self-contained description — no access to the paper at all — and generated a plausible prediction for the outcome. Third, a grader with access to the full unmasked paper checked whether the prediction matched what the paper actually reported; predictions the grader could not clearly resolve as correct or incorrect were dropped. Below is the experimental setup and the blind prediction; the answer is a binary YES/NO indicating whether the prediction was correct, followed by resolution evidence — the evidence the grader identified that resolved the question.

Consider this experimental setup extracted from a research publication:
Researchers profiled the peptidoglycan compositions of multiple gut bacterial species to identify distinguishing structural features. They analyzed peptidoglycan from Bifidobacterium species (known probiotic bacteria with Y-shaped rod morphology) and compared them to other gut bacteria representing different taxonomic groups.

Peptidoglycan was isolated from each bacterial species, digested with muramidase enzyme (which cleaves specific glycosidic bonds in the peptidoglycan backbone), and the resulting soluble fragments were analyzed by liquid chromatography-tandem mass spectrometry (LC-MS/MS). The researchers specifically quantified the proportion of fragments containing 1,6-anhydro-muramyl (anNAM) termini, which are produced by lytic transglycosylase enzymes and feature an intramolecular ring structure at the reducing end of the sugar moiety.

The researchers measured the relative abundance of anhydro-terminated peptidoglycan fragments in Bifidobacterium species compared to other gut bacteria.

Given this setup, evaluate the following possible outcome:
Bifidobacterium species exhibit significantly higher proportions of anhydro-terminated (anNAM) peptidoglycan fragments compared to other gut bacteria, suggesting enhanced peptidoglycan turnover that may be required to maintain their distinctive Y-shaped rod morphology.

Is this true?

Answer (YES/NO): YES